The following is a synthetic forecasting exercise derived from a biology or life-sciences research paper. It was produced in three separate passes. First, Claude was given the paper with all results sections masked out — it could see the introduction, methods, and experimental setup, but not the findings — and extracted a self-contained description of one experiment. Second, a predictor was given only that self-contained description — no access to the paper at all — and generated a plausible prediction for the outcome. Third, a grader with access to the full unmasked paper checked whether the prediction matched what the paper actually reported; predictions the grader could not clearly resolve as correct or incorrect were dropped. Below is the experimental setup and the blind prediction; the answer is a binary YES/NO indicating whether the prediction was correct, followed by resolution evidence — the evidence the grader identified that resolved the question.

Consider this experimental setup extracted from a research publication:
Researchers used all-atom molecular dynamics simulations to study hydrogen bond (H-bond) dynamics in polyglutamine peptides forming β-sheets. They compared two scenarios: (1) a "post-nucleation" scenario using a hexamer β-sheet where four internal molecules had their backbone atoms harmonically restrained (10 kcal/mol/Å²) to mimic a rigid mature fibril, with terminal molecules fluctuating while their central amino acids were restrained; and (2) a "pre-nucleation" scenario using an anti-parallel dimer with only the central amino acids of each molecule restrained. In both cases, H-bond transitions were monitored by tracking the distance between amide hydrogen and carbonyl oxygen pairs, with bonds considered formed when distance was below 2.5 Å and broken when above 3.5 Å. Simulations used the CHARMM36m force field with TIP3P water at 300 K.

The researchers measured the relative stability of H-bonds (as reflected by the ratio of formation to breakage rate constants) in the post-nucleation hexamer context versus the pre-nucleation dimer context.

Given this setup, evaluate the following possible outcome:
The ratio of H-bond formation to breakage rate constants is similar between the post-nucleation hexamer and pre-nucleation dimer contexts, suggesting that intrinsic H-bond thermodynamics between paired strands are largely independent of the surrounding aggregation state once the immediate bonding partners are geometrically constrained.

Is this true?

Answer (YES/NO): NO